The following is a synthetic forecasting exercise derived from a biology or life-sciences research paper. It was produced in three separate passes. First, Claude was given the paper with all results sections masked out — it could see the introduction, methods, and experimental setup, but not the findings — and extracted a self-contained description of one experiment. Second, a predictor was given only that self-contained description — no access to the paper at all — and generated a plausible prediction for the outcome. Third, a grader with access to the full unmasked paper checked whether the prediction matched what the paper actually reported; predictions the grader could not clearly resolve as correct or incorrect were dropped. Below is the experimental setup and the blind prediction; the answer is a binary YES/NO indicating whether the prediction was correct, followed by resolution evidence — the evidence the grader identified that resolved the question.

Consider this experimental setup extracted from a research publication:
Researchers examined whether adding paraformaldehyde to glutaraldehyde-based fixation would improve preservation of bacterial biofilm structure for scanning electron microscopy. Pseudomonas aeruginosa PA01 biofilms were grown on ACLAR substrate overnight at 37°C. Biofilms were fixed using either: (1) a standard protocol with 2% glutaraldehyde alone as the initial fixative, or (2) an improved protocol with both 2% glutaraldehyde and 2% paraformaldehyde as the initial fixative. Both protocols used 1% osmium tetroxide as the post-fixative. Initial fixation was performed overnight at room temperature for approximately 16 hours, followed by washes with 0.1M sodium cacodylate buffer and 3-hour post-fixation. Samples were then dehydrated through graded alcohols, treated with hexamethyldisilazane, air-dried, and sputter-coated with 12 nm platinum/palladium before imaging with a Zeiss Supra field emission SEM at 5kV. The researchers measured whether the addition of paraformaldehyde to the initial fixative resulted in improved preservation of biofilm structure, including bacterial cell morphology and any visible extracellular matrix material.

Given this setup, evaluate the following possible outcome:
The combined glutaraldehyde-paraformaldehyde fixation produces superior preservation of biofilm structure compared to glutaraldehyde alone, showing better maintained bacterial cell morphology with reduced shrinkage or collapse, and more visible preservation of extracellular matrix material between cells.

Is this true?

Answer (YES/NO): NO